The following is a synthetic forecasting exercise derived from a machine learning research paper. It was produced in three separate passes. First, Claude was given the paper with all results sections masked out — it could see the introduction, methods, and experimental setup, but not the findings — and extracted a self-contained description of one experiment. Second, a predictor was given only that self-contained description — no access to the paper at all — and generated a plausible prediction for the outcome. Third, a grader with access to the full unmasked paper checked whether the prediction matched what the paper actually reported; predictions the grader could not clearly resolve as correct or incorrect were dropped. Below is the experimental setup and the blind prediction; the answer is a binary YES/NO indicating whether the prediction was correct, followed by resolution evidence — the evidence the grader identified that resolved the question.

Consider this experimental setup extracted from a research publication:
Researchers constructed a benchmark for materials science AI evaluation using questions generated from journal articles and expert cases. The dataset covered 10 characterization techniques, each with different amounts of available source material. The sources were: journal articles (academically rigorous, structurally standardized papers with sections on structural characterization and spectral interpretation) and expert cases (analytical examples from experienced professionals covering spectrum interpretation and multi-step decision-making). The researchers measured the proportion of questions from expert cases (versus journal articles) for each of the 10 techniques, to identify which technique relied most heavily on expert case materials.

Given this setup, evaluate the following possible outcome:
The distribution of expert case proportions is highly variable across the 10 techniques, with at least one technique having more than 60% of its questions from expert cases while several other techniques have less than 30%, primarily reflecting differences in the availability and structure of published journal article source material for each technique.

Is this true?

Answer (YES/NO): NO